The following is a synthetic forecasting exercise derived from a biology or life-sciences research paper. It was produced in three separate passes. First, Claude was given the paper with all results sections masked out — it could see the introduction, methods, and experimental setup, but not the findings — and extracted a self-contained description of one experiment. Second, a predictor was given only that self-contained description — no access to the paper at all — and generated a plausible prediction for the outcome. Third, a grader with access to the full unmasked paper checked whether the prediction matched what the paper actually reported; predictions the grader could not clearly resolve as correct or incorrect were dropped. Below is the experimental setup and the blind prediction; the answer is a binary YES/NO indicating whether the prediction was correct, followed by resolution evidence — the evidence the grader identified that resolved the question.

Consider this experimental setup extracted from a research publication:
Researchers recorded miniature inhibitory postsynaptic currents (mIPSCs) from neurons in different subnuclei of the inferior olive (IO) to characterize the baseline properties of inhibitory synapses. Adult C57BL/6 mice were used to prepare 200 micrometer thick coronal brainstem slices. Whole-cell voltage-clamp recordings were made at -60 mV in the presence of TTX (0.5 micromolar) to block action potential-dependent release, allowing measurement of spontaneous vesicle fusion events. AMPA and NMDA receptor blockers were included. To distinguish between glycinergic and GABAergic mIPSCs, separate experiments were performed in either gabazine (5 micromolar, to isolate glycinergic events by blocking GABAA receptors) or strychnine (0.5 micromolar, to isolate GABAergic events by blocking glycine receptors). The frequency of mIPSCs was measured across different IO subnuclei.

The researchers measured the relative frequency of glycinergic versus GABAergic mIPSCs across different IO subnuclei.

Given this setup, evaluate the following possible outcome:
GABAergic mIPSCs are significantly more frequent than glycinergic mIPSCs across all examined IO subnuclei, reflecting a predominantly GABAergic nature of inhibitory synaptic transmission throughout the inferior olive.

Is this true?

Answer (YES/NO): NO